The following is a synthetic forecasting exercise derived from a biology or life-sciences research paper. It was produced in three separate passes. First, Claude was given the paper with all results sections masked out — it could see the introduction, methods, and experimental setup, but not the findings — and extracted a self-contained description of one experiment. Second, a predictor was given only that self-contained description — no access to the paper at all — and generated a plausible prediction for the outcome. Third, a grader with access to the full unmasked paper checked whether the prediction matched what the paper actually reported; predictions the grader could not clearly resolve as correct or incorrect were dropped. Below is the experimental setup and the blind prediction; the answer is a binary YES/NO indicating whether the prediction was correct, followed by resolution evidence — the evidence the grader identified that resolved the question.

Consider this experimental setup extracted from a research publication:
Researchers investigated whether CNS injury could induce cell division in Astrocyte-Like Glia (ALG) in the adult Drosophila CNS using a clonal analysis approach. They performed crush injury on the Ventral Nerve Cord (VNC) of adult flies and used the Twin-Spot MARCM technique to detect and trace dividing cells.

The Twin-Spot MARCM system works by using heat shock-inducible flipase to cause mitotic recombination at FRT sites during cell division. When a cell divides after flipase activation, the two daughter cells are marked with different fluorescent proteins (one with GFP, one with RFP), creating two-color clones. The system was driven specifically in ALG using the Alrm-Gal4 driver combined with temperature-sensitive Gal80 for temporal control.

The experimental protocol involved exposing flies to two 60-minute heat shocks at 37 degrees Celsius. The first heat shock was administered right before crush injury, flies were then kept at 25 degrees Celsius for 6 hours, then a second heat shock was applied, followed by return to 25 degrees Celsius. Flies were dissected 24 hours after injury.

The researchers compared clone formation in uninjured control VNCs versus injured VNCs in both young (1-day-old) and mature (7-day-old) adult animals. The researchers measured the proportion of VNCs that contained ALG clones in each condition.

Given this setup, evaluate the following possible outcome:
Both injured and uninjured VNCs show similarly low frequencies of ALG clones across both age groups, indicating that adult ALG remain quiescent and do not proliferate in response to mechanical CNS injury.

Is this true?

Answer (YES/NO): NO